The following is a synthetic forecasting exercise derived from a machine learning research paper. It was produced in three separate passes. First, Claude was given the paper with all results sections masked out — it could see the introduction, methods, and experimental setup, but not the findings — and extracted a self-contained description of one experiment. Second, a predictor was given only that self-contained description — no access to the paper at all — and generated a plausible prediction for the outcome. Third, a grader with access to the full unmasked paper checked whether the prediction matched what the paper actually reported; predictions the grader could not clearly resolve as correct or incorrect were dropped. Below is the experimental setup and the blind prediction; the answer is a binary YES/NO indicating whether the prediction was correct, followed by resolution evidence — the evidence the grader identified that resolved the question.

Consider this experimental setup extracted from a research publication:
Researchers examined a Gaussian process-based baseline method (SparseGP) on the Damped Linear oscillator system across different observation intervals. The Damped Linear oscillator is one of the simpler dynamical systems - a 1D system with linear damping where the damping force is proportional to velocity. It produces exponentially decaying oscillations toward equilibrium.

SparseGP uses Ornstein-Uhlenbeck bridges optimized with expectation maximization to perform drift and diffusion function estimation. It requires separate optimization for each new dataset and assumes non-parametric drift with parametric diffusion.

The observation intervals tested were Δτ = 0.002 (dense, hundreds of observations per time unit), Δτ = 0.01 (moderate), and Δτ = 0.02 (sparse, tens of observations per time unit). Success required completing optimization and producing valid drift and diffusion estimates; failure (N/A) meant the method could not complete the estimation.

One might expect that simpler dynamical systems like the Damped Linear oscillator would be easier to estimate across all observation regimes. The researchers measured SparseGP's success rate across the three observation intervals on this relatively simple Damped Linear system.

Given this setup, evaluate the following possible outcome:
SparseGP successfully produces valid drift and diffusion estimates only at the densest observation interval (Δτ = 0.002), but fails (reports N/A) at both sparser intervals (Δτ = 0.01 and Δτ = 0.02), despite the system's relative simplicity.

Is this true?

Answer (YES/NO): YES